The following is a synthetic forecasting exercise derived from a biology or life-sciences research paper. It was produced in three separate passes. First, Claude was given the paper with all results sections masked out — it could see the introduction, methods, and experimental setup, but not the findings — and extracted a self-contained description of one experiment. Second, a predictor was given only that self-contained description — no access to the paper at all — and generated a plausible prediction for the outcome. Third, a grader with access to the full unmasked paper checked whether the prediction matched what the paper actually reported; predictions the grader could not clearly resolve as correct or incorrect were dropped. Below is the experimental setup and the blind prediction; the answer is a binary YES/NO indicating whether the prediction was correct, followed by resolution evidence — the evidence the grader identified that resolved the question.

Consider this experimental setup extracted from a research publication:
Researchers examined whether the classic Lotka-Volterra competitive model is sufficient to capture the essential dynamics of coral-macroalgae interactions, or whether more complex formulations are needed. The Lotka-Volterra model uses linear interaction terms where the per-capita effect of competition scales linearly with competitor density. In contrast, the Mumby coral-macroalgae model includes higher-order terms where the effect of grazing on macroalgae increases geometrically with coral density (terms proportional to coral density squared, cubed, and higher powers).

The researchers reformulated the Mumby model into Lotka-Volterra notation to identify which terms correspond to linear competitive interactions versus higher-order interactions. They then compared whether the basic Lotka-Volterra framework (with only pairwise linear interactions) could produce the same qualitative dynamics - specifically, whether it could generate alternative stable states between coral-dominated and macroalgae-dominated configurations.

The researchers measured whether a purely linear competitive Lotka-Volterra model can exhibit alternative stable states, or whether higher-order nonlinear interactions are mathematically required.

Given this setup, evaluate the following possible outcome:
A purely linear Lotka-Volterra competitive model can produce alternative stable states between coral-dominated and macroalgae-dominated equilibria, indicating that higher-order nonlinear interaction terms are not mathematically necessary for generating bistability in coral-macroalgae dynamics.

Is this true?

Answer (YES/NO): YES